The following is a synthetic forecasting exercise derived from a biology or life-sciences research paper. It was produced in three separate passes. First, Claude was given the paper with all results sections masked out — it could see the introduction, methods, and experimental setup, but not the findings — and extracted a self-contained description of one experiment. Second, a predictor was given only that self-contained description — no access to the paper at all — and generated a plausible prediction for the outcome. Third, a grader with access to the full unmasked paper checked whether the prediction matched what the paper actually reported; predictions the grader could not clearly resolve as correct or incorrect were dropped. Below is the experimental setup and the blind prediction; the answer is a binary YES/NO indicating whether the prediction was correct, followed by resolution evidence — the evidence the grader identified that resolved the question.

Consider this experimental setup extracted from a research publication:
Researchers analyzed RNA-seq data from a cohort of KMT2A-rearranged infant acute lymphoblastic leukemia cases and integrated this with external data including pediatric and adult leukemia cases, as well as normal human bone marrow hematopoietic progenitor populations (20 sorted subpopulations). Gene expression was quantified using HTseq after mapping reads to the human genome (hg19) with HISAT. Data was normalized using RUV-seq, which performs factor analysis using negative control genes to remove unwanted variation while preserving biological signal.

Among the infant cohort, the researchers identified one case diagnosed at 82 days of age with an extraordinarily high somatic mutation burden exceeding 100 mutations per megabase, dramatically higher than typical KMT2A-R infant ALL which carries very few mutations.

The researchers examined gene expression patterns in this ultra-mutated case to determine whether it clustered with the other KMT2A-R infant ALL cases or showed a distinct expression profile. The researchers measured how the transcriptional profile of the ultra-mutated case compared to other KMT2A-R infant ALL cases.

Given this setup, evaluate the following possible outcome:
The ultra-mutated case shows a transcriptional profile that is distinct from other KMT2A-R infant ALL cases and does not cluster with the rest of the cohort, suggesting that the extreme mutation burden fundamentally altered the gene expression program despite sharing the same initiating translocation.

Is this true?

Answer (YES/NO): NO